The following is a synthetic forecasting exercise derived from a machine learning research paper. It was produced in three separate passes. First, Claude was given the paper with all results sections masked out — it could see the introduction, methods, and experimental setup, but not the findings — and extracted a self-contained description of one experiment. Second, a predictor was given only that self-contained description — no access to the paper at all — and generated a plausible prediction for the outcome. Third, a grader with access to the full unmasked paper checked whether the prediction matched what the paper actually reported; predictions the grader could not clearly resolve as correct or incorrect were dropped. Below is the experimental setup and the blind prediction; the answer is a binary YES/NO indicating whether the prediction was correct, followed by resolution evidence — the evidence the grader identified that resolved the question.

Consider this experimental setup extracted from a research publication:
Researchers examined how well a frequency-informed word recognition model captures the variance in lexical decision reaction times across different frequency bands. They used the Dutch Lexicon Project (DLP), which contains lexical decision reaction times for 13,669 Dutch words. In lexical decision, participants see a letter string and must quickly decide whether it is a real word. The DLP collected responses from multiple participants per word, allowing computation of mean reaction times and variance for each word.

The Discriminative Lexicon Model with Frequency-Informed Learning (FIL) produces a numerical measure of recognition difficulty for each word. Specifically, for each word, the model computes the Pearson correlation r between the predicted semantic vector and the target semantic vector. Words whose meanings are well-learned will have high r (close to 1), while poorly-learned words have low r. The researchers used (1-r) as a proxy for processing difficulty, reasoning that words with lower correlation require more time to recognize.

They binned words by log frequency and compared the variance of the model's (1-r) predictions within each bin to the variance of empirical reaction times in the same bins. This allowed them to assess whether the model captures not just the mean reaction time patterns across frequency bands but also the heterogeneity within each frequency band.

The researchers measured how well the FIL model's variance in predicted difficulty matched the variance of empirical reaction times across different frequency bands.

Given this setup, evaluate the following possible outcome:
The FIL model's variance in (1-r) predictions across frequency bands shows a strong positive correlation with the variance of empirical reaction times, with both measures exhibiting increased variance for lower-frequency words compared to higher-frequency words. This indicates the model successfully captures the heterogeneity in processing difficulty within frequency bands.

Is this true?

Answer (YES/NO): NO